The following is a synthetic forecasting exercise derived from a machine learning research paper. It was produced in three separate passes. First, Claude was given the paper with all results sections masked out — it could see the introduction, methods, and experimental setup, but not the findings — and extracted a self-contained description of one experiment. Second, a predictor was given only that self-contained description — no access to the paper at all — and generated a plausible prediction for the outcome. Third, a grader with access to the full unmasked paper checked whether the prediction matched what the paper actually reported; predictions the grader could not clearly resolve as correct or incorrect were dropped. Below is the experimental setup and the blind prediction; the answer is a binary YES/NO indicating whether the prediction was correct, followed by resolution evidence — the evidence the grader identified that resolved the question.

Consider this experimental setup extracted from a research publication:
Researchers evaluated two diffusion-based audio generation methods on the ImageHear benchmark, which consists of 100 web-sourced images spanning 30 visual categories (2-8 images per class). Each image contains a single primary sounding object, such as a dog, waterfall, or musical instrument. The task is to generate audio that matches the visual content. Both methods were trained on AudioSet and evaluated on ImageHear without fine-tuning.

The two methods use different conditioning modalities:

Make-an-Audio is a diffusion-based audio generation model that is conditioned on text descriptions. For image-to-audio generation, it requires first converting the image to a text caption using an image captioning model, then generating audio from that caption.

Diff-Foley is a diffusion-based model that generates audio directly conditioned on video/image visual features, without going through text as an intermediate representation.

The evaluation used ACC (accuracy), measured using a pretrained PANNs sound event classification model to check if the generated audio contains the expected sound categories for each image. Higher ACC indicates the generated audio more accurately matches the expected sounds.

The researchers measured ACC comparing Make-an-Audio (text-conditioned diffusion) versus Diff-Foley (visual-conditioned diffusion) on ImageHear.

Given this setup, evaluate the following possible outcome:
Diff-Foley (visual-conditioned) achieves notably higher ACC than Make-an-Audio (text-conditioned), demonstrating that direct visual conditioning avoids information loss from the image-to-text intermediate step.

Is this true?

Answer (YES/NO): YES